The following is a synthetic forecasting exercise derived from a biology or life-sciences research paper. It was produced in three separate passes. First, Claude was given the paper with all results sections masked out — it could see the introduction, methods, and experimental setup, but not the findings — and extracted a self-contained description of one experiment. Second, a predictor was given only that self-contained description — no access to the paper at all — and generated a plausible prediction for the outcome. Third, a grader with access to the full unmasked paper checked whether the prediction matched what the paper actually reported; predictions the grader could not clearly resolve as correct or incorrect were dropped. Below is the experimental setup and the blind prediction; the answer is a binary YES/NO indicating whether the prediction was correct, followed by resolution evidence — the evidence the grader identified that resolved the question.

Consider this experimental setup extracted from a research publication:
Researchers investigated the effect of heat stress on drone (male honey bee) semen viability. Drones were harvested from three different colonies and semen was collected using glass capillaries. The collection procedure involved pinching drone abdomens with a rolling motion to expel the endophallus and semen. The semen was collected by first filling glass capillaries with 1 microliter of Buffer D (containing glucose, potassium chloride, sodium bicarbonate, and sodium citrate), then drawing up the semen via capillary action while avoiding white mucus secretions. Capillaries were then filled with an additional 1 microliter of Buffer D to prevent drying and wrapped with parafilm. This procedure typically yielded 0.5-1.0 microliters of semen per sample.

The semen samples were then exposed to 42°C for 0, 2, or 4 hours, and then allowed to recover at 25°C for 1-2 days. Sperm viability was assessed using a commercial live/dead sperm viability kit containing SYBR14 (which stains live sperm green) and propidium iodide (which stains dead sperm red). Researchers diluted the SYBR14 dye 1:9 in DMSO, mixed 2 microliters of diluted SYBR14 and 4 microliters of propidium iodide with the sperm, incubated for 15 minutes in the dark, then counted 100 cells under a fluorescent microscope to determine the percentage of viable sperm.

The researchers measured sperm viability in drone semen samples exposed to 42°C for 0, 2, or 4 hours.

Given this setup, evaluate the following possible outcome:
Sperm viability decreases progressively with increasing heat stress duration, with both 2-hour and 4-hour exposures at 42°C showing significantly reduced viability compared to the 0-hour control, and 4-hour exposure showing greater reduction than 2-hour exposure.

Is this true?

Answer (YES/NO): NO